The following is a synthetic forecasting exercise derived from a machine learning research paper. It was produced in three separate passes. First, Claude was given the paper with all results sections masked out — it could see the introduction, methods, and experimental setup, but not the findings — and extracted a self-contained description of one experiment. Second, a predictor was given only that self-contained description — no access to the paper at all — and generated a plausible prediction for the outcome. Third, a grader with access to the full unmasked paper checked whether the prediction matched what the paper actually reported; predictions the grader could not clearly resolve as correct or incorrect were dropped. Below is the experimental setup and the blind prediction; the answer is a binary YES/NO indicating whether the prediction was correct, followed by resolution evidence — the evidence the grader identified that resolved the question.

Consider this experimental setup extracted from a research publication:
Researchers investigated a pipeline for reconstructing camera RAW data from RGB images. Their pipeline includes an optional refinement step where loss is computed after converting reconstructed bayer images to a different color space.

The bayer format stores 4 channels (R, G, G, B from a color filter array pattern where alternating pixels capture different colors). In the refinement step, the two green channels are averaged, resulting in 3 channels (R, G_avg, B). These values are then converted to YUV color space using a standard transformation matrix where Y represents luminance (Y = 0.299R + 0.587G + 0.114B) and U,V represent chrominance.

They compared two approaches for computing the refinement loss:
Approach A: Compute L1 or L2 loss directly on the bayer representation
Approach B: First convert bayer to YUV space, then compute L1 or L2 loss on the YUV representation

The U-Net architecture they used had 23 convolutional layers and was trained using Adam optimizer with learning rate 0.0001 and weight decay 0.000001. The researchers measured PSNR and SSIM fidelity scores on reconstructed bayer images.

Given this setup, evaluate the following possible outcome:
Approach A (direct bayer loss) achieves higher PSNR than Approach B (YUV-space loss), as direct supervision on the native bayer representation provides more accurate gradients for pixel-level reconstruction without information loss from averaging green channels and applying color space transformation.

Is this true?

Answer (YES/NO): NO